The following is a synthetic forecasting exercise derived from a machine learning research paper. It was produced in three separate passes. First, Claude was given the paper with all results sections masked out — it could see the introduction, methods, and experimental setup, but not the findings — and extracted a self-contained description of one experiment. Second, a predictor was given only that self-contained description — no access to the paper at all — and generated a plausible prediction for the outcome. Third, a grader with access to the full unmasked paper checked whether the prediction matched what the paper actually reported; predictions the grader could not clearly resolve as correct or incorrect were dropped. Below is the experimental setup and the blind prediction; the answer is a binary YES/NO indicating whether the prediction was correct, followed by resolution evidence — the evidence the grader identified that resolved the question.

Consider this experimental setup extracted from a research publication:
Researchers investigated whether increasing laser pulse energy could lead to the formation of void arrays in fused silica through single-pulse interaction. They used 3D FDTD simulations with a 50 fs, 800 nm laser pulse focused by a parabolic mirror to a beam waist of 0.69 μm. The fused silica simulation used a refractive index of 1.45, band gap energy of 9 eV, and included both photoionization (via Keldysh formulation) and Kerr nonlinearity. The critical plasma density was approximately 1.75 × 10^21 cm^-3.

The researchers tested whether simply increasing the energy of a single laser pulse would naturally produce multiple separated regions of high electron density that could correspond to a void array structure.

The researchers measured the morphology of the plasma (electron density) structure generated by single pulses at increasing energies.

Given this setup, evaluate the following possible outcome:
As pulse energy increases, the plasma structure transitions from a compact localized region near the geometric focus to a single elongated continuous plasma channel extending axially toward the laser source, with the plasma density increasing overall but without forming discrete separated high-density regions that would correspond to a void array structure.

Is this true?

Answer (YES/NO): YES